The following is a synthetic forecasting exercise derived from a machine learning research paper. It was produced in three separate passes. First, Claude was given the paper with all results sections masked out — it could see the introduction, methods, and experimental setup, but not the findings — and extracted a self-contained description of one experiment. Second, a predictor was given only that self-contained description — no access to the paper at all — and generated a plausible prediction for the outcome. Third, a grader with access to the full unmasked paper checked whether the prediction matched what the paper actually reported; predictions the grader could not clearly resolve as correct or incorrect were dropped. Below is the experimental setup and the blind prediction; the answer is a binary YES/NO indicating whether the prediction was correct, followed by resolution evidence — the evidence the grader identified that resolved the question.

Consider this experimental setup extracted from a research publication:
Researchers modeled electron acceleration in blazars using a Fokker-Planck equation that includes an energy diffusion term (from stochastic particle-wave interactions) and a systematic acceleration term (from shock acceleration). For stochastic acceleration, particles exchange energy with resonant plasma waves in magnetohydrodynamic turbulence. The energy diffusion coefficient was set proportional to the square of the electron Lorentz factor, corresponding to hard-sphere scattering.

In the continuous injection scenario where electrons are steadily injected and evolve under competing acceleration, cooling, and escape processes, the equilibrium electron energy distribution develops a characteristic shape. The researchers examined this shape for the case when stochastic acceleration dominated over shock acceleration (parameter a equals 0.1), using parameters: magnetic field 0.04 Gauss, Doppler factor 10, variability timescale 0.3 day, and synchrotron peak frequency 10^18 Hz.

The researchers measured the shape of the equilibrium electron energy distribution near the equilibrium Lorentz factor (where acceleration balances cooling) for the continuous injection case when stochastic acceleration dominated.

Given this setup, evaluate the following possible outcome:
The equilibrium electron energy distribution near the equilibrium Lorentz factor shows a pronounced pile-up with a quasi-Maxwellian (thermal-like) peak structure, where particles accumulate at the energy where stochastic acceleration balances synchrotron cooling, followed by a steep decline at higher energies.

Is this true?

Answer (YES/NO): NO